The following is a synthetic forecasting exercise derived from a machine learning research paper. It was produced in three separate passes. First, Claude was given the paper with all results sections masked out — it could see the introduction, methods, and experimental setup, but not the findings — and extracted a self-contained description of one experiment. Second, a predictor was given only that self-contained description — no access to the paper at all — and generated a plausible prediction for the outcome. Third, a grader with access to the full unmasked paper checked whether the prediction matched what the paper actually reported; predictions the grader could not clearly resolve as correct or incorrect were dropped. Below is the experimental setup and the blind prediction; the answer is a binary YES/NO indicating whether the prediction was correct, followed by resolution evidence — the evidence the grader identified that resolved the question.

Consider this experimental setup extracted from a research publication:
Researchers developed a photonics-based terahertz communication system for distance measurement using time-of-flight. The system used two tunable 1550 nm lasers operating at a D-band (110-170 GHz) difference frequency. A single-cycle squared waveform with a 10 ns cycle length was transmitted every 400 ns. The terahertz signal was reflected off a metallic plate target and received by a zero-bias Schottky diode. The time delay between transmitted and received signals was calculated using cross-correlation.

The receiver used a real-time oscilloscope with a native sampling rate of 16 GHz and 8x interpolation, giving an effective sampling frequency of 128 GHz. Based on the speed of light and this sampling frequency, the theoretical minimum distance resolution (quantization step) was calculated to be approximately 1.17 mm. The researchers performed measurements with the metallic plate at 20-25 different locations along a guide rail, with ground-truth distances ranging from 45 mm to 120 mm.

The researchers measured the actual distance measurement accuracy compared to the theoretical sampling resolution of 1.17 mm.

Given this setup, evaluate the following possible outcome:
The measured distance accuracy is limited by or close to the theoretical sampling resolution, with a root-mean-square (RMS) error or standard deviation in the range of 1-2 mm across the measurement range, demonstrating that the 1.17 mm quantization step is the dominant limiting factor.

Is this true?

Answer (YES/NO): NO